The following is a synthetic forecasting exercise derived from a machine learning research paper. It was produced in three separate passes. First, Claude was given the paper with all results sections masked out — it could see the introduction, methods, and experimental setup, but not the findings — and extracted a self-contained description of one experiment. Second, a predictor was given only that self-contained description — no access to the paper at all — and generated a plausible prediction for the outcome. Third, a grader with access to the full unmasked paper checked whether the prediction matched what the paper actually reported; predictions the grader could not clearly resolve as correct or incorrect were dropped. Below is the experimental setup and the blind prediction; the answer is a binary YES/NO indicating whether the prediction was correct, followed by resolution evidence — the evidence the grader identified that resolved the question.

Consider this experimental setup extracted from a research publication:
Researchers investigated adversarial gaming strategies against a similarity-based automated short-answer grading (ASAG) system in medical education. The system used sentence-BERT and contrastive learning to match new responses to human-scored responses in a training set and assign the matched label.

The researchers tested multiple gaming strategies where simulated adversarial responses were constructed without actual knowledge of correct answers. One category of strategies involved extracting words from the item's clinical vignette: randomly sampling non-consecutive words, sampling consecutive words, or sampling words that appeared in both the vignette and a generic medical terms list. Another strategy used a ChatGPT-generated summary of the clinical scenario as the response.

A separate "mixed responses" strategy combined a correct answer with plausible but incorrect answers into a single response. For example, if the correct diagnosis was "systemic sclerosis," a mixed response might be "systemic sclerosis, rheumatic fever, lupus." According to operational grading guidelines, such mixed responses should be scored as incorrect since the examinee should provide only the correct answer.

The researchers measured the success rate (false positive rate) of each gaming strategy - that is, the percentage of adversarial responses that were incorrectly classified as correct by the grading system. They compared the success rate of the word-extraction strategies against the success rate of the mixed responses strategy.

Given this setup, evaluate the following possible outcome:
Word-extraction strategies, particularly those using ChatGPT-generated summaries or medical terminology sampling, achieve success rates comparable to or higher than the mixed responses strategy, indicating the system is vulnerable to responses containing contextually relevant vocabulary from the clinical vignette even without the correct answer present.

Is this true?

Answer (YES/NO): NO